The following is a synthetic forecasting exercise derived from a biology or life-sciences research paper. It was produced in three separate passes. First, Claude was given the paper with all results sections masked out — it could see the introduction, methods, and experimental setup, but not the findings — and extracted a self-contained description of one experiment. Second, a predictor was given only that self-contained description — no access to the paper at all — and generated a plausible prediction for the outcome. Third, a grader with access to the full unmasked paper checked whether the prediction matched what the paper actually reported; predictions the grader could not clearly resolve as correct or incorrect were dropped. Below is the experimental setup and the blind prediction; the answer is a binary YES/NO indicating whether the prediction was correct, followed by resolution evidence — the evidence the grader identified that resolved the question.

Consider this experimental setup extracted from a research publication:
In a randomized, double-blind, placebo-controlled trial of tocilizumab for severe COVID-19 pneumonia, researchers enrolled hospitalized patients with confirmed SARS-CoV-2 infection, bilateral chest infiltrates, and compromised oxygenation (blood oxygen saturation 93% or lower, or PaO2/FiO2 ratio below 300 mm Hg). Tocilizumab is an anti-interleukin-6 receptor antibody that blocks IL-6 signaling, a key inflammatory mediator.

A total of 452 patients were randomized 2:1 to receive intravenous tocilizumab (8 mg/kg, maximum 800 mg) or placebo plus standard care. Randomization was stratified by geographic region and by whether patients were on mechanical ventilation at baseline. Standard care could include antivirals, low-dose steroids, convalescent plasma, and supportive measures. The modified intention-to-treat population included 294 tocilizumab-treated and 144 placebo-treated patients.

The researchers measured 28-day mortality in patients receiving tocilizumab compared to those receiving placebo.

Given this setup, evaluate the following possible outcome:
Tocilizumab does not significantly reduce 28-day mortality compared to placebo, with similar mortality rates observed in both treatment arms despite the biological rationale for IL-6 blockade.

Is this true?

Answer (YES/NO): YES